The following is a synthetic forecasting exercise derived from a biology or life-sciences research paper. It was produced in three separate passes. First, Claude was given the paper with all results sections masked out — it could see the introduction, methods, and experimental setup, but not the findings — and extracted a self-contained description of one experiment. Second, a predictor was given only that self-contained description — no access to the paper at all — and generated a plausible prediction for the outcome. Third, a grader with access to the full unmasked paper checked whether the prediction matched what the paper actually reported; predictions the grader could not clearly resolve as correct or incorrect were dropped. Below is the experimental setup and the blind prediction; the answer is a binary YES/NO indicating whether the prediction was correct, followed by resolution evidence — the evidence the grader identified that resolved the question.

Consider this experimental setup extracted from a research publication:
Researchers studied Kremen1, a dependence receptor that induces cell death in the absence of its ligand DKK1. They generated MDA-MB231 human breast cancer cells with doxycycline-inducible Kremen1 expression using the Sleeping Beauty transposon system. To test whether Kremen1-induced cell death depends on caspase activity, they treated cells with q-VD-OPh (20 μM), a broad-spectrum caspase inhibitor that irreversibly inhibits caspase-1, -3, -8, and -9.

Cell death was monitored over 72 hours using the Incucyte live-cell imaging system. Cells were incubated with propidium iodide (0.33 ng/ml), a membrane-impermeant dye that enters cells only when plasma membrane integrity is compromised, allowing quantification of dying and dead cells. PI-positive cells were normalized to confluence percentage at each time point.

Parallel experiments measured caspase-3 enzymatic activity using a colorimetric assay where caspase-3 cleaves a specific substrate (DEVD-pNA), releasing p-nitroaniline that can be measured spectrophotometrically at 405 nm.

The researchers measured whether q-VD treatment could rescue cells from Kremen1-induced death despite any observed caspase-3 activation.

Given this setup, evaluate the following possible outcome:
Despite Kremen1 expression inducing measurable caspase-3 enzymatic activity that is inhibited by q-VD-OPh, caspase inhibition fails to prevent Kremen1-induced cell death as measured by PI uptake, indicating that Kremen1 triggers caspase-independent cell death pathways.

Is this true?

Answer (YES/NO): YES